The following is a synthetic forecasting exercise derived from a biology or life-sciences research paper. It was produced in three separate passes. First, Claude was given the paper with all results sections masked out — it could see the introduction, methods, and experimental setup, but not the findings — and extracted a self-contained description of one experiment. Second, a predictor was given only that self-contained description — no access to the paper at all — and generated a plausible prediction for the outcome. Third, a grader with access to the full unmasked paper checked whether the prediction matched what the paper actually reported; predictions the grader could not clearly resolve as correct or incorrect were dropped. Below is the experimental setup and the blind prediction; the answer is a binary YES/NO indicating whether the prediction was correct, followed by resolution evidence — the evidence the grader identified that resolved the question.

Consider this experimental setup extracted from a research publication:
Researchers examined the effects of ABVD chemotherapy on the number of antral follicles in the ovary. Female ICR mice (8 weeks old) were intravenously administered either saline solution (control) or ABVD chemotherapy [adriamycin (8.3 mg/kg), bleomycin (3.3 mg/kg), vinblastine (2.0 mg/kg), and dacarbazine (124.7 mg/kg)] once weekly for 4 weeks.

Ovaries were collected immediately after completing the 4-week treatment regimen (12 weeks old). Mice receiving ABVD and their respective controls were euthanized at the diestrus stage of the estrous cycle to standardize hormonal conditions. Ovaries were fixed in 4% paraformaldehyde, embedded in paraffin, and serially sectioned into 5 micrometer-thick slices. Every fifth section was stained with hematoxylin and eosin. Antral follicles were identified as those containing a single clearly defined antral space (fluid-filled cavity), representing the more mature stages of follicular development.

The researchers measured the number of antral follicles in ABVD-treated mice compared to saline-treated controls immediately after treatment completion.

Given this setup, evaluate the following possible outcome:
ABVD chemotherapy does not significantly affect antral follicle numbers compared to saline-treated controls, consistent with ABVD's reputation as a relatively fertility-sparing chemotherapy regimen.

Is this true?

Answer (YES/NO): NO